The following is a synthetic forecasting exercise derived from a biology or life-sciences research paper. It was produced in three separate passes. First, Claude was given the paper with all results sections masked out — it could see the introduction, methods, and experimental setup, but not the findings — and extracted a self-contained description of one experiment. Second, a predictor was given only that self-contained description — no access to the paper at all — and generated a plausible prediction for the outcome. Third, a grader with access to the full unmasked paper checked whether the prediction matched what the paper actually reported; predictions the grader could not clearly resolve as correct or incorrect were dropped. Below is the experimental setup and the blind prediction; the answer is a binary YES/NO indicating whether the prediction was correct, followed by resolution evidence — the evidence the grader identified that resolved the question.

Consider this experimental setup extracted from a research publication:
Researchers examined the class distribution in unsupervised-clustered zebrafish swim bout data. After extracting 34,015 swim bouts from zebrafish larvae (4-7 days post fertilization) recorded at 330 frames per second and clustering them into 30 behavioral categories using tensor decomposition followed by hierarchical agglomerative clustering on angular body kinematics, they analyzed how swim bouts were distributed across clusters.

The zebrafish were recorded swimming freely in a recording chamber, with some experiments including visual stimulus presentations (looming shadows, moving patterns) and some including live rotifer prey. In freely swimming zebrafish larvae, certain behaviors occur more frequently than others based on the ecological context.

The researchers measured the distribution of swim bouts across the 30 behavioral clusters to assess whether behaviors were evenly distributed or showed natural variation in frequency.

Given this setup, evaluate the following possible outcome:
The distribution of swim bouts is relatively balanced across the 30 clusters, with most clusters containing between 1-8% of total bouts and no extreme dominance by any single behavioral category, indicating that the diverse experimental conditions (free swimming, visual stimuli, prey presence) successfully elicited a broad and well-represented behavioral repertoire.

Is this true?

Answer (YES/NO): NO